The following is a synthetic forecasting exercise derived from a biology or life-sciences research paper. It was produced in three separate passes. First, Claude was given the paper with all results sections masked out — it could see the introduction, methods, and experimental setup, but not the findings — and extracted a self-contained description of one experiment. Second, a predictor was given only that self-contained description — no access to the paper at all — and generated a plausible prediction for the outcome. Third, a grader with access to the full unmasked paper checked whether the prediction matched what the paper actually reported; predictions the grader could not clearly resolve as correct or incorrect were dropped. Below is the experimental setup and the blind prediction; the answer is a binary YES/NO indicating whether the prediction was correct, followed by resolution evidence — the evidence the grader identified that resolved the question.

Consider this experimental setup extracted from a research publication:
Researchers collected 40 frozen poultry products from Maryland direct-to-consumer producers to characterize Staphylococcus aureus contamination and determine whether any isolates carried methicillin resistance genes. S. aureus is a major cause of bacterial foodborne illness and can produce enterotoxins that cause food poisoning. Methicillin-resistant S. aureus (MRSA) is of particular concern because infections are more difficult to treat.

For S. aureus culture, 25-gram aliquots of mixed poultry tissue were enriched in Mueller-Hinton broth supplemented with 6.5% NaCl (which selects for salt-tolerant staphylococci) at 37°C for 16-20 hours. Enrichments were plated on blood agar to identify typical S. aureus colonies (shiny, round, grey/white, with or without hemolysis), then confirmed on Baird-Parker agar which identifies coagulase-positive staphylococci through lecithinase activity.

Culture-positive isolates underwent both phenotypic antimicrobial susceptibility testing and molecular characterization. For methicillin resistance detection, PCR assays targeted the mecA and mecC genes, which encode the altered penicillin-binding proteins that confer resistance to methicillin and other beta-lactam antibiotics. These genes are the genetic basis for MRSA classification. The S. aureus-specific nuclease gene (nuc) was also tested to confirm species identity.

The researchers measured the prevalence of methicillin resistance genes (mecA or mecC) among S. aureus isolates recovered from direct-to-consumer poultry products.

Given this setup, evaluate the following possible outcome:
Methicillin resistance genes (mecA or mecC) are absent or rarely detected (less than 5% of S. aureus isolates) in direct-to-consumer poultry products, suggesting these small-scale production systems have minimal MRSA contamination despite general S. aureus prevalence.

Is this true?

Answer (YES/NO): YES